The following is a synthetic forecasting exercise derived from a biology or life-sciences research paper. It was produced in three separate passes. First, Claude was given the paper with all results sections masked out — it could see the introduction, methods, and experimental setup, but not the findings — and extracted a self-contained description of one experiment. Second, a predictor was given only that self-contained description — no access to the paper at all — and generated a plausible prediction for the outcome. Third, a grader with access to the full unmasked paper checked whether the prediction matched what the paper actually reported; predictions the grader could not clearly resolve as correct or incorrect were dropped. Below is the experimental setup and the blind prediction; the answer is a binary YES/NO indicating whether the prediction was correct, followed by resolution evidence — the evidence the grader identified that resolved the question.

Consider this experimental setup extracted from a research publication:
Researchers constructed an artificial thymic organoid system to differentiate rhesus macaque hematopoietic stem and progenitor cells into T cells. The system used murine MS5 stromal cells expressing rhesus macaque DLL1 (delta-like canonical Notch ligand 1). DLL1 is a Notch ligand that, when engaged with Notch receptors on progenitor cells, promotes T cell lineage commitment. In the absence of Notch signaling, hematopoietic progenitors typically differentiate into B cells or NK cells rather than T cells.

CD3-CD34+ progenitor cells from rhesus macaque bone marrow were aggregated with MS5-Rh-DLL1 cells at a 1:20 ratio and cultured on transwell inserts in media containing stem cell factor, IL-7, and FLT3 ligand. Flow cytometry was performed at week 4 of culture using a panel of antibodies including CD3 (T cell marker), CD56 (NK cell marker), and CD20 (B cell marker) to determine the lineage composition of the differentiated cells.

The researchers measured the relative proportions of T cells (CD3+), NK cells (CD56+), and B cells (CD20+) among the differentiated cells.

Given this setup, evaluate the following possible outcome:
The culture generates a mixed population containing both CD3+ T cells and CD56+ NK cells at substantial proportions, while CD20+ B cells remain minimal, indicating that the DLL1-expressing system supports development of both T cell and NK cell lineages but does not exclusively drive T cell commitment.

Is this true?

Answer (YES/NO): NO